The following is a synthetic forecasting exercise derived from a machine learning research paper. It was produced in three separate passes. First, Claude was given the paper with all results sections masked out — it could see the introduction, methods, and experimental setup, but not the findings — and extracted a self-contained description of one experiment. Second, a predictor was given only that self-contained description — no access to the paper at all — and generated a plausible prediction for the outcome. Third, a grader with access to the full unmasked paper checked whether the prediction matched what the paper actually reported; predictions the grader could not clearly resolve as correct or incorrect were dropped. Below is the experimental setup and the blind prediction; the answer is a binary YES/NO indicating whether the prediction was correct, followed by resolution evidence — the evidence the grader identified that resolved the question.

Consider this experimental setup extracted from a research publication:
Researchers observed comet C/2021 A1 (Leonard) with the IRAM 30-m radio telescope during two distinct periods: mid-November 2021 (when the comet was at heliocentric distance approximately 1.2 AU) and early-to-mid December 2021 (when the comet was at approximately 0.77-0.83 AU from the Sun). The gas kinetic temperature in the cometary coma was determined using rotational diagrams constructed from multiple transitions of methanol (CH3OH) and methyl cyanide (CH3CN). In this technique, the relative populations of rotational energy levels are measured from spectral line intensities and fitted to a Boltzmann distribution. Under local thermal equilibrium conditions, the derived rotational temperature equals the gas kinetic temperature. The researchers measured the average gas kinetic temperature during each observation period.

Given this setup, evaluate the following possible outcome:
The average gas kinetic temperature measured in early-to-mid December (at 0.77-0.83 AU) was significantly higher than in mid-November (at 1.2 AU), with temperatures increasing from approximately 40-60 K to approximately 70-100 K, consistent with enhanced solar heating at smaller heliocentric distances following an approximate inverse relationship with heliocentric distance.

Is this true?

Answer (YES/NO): NO